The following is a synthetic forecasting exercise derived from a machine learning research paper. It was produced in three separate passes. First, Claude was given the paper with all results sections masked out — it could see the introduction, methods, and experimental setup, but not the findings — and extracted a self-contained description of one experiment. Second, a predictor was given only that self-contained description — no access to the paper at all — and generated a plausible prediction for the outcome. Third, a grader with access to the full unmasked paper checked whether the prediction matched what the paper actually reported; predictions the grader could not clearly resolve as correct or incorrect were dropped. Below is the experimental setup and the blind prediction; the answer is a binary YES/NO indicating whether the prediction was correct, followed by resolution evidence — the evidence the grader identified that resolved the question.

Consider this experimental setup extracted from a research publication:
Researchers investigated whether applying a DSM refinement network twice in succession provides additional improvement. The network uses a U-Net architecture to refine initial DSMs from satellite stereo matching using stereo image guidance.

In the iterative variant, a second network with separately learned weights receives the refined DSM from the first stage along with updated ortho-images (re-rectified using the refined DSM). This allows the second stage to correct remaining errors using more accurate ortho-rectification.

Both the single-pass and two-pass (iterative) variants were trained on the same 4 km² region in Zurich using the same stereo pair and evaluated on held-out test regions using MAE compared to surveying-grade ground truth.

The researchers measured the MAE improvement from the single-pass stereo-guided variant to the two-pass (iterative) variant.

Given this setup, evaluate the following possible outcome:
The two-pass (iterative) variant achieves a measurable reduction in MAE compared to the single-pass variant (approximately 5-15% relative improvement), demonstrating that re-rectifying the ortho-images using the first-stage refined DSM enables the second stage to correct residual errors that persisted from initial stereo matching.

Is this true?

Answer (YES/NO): NO